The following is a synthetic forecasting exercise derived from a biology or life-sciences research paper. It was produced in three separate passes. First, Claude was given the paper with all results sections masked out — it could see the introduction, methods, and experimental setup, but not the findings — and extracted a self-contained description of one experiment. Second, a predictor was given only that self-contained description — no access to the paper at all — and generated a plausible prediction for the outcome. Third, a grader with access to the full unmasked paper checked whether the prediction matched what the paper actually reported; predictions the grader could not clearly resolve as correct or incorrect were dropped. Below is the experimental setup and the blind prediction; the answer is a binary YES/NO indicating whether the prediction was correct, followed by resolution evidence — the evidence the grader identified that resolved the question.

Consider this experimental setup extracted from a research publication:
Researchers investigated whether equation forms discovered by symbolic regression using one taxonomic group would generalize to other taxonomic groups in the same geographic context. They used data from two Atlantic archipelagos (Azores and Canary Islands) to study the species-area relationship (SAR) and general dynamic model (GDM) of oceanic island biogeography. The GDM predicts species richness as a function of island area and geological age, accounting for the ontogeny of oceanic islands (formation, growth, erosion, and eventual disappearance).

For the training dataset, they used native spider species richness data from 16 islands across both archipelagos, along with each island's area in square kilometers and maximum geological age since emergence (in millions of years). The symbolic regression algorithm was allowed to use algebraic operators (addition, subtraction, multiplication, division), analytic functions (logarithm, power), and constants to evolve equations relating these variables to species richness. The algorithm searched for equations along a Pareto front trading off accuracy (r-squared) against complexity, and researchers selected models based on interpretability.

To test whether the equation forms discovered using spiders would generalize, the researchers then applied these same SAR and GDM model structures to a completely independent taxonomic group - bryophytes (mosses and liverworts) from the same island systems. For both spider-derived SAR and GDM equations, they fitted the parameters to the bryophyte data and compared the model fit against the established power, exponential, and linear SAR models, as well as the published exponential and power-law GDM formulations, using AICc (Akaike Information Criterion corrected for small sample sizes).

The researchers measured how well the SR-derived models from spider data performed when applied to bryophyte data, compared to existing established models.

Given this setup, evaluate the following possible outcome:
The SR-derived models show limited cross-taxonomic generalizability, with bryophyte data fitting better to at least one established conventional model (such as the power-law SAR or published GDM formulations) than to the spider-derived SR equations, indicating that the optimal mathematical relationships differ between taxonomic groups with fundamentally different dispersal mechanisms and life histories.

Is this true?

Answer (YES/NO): NO